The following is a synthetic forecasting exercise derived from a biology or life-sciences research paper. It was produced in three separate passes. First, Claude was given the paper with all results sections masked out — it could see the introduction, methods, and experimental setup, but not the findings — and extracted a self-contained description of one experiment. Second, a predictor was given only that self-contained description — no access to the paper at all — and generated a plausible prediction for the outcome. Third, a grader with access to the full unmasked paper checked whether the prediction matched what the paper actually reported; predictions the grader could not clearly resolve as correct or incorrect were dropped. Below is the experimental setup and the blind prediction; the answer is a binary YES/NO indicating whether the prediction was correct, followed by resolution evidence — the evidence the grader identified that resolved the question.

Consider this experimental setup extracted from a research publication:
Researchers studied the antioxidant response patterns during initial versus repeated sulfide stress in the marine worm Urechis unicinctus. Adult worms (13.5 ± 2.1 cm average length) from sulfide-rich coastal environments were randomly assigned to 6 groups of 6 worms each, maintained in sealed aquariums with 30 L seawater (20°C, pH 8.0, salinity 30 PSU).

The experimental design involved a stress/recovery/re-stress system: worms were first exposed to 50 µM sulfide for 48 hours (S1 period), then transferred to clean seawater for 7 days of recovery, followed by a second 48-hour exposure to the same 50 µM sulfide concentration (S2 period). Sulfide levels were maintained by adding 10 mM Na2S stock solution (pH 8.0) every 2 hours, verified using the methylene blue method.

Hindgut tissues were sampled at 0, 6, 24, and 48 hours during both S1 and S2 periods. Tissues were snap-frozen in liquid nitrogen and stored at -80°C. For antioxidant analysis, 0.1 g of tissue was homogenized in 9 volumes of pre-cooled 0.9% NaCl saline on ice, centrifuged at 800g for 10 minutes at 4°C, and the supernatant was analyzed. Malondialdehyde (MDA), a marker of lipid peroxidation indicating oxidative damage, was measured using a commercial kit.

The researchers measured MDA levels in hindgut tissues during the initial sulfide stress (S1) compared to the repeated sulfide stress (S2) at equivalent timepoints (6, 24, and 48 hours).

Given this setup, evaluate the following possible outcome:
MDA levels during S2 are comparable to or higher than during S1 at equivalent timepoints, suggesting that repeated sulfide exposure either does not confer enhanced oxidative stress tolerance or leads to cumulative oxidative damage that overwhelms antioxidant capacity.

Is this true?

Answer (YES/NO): NO